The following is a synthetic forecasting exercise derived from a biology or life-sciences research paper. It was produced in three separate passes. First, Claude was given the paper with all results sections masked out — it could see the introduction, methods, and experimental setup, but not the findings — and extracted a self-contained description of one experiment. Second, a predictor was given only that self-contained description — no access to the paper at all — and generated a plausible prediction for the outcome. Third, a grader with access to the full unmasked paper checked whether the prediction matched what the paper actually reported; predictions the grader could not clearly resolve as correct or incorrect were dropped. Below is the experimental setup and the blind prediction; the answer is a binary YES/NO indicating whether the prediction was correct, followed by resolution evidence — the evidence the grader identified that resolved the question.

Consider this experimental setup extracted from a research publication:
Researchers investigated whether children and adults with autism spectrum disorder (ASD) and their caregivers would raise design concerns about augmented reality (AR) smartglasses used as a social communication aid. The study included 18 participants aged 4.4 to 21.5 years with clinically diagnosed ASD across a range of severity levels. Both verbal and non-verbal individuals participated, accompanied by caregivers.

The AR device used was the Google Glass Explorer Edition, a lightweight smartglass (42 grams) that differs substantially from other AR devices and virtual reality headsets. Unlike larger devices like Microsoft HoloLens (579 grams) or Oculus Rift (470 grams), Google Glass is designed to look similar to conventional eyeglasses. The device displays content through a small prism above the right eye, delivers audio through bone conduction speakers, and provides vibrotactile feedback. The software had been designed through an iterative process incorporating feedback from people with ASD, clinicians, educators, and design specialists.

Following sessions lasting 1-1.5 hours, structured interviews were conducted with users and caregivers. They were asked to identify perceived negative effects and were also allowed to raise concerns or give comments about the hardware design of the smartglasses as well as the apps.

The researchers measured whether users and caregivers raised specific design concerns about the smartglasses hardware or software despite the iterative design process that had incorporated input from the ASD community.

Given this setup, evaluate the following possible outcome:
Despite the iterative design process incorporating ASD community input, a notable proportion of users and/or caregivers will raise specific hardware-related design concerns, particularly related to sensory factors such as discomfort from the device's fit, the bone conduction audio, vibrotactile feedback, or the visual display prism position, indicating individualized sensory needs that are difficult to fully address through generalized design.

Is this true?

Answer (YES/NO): NO